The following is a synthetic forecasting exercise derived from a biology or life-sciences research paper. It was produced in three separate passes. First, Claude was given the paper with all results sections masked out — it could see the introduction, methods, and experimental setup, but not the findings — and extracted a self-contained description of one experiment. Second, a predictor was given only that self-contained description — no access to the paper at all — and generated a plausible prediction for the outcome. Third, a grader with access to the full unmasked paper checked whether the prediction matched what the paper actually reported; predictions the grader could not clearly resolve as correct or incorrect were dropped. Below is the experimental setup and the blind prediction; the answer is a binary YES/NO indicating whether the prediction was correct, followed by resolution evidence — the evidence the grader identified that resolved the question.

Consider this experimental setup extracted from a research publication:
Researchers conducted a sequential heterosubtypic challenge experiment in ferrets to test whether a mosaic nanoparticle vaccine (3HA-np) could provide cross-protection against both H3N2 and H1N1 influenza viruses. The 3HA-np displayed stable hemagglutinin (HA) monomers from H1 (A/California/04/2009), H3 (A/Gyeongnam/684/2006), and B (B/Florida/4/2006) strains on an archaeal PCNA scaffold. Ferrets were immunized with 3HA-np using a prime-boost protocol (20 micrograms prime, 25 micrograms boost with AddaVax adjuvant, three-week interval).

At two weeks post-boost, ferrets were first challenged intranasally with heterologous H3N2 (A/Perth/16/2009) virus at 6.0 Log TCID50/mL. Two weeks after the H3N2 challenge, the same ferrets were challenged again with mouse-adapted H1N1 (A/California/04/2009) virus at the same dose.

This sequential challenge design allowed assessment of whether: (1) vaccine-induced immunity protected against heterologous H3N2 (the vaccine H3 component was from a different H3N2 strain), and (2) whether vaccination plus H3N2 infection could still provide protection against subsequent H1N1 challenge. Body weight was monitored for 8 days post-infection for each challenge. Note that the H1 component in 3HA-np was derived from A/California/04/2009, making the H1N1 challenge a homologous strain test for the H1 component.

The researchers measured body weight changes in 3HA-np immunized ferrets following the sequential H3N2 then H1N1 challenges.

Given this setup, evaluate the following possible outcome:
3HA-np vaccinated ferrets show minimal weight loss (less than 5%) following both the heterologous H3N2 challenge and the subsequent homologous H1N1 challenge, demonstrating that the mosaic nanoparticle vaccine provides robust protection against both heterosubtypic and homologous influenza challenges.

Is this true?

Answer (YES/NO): NO